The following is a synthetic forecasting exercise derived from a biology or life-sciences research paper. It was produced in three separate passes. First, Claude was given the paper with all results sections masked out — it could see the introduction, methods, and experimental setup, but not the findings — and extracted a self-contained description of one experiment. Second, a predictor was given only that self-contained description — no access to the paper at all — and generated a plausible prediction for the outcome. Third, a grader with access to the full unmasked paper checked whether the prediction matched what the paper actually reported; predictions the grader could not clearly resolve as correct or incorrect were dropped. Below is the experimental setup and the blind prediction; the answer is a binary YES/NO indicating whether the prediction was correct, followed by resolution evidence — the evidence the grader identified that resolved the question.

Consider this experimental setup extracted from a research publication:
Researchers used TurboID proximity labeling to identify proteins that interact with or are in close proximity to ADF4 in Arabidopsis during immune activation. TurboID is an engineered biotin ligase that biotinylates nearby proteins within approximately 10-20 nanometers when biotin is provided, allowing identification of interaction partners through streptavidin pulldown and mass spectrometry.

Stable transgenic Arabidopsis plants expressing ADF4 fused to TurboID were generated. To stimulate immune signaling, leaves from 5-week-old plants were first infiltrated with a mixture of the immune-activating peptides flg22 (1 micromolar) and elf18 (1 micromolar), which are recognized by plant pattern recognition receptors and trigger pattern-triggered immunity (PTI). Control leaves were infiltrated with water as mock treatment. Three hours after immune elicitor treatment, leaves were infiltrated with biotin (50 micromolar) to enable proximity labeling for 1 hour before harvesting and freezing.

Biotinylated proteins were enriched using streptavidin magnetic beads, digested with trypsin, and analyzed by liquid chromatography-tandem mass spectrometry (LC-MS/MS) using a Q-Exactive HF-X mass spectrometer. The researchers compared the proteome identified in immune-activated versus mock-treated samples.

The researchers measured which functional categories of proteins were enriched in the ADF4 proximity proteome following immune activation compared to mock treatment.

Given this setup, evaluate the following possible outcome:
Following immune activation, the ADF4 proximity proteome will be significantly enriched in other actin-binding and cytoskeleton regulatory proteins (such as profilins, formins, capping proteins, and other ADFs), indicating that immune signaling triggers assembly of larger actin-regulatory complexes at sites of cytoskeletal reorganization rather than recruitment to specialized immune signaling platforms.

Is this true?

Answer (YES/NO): NO